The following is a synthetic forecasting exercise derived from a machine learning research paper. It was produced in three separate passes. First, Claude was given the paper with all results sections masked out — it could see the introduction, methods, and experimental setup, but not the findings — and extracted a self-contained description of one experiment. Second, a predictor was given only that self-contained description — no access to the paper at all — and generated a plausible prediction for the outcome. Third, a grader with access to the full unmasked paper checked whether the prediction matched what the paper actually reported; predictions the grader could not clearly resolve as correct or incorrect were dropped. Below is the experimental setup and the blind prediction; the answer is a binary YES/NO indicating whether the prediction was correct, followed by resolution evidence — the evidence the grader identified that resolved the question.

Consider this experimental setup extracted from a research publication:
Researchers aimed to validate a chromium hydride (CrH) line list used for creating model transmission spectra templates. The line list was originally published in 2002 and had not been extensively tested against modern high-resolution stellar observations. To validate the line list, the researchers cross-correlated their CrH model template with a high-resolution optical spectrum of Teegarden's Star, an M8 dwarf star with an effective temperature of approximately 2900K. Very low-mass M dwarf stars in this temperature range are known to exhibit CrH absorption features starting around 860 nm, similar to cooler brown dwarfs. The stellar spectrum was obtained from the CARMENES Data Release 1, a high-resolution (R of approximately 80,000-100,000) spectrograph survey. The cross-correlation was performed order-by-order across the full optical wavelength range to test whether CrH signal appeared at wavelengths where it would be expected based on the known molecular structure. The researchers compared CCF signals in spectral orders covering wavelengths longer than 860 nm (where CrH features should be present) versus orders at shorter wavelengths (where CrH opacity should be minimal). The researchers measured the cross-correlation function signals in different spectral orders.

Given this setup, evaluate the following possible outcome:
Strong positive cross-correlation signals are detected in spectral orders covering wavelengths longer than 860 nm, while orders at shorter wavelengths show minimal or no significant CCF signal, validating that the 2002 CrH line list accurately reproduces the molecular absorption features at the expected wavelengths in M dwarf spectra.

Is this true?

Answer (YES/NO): YES